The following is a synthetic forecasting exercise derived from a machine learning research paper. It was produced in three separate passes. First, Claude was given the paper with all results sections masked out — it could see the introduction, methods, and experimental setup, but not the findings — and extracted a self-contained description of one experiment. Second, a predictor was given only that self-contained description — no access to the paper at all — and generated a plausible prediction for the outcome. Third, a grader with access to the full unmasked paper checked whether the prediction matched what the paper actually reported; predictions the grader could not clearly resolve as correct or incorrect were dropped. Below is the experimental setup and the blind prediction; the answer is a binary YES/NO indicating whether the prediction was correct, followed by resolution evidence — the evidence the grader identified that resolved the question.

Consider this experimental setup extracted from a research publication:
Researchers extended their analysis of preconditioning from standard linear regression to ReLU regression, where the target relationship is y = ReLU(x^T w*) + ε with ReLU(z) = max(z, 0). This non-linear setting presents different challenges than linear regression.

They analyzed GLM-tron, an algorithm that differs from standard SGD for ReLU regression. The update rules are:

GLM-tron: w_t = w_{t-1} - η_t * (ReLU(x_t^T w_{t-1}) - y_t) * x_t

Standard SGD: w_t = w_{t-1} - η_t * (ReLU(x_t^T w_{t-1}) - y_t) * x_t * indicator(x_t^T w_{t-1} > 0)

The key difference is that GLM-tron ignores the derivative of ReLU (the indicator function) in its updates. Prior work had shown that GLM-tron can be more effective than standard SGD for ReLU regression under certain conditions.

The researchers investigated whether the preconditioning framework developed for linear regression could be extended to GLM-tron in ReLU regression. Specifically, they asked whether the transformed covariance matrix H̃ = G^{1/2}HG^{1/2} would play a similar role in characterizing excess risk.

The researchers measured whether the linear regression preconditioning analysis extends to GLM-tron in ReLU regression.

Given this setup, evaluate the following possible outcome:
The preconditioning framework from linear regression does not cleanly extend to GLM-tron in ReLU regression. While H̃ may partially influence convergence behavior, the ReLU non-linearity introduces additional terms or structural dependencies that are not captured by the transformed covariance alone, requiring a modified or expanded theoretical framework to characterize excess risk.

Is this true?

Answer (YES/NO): NO